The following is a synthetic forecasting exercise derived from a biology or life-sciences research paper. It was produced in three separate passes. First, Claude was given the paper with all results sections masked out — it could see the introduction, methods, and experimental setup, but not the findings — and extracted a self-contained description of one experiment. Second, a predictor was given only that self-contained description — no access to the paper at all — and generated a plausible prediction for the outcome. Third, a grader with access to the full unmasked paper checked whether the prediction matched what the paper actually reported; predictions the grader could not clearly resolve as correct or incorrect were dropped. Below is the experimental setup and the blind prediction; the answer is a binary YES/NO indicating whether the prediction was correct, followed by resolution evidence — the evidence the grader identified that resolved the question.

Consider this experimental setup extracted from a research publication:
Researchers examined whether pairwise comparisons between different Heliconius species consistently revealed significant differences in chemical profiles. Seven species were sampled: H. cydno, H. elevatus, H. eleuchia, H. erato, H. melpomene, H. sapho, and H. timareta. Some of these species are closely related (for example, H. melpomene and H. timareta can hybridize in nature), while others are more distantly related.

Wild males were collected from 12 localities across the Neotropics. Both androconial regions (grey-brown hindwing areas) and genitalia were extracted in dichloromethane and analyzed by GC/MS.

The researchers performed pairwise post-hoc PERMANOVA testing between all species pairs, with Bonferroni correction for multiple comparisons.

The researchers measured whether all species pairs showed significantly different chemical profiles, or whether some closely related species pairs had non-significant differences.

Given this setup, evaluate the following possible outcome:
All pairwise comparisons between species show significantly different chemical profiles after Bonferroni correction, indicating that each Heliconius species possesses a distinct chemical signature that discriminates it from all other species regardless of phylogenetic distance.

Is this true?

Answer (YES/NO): NO